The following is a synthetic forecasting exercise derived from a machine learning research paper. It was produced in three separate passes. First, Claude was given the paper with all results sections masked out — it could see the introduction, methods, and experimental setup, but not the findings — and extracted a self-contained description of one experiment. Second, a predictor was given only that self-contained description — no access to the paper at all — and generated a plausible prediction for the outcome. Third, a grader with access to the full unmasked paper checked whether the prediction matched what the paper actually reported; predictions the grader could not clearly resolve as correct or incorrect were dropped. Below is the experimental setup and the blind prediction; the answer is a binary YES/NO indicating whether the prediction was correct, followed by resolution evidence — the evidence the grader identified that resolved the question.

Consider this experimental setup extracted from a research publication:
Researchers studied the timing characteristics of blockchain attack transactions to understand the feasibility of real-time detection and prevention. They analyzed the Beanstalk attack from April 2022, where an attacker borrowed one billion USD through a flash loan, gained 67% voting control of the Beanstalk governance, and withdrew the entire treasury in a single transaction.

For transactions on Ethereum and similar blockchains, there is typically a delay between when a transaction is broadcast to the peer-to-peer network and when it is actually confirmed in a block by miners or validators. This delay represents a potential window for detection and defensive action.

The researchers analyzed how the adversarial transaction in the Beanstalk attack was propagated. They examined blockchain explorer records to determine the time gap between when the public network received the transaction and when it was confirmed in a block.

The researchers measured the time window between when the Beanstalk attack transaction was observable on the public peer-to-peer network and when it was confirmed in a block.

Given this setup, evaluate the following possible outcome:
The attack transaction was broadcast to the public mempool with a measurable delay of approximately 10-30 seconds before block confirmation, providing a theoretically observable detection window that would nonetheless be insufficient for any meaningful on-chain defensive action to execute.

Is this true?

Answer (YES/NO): NO